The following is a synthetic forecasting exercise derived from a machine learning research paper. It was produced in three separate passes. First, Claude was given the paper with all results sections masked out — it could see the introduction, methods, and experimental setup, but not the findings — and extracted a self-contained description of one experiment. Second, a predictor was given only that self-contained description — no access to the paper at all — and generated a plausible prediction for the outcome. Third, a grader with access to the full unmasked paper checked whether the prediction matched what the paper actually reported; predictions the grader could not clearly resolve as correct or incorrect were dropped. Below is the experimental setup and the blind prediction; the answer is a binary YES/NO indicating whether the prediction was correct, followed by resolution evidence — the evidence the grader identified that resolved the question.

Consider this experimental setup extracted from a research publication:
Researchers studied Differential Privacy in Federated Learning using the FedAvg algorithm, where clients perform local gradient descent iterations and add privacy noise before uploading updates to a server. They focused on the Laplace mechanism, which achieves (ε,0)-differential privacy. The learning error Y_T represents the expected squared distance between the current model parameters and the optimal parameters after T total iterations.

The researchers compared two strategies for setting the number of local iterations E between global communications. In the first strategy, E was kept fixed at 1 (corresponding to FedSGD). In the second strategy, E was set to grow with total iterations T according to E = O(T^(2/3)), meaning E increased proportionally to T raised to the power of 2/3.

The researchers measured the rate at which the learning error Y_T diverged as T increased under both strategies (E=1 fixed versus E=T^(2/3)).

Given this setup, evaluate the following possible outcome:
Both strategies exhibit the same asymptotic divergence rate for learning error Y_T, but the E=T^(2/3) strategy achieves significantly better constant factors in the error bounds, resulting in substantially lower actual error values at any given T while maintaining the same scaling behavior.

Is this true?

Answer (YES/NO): NO